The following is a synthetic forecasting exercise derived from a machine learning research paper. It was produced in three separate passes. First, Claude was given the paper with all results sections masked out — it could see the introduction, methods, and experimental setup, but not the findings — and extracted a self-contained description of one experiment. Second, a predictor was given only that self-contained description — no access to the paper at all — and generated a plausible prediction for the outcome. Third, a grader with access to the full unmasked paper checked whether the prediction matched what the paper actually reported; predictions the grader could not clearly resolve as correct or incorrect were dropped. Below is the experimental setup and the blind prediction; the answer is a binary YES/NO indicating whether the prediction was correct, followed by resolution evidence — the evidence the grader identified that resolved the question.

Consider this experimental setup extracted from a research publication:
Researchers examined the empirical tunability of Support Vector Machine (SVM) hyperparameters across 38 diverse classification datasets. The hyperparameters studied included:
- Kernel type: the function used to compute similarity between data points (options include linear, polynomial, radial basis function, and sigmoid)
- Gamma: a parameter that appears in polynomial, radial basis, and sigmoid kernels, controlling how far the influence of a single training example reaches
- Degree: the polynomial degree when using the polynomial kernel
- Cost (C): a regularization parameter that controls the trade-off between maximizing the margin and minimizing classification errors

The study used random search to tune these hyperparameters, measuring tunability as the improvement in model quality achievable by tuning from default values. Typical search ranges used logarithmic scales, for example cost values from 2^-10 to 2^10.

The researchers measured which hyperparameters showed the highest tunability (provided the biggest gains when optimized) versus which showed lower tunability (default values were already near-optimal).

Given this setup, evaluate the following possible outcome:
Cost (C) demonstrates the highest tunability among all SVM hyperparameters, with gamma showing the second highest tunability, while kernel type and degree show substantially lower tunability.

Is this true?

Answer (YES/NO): NO